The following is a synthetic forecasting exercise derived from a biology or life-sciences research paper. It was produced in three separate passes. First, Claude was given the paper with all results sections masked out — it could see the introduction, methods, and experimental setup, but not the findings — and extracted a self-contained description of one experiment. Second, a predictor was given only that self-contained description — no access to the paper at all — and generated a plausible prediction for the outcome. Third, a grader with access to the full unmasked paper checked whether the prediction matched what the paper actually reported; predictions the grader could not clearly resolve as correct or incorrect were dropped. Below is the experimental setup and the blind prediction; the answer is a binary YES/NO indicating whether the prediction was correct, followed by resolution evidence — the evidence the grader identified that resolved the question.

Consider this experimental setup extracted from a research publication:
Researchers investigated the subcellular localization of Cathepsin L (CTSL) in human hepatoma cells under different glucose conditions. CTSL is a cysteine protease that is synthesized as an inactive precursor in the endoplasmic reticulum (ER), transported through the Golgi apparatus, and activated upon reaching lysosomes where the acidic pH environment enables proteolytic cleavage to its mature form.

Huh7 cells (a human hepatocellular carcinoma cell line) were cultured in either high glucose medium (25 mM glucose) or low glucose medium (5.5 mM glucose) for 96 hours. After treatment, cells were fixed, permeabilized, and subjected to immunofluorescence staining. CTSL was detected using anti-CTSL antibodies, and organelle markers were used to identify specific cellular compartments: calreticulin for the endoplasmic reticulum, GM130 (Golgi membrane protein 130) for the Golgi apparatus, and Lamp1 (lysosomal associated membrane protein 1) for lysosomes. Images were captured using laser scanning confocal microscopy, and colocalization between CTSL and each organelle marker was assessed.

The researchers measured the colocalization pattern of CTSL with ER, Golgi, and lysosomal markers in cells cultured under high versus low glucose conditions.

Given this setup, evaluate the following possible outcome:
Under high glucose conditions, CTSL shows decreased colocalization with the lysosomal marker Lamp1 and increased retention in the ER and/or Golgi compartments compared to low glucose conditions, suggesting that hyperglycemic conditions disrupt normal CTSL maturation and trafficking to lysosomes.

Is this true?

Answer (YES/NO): NO